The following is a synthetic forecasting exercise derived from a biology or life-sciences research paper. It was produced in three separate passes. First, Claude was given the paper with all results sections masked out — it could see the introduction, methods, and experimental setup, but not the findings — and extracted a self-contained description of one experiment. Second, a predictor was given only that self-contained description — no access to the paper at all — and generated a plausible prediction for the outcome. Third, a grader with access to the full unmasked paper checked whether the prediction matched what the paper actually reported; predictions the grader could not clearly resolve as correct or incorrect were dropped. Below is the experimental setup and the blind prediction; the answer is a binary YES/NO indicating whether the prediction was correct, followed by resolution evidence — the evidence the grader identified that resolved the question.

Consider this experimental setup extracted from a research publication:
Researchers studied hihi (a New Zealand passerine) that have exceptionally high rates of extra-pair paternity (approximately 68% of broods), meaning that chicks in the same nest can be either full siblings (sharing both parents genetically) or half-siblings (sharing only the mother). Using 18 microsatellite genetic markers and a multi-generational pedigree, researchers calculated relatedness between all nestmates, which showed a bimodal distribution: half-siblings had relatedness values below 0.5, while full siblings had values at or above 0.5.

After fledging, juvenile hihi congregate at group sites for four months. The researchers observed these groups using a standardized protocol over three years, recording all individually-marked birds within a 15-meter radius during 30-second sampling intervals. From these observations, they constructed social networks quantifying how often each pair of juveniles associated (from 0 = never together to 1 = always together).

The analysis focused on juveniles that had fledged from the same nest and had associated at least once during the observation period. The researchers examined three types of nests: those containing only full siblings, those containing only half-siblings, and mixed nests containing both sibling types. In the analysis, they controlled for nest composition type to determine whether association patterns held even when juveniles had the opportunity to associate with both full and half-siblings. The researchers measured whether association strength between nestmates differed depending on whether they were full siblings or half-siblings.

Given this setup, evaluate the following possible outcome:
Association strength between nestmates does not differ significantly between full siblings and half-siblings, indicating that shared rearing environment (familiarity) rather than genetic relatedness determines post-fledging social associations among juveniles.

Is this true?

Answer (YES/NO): YES